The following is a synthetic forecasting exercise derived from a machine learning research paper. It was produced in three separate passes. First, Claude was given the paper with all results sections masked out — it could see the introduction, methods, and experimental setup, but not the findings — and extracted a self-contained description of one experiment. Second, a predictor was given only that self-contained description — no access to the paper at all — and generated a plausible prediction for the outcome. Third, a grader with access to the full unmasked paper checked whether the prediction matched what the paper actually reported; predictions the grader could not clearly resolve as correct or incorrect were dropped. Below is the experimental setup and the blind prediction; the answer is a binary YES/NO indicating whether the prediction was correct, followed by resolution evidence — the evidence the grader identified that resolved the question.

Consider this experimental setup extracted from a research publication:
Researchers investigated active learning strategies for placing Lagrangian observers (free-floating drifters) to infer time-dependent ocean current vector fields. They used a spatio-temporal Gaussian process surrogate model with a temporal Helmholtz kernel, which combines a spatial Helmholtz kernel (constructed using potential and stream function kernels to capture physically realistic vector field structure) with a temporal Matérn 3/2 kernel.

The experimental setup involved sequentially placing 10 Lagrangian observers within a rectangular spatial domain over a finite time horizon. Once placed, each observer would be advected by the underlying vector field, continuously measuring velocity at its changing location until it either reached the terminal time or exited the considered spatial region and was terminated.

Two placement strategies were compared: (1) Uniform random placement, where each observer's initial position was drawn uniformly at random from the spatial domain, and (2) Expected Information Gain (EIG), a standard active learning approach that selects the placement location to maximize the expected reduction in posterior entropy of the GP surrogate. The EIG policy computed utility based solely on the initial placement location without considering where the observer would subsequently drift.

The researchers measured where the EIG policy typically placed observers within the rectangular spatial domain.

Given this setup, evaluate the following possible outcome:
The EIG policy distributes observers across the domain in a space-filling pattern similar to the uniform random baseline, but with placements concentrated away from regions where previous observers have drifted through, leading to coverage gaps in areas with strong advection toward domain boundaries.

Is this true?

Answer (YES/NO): NO